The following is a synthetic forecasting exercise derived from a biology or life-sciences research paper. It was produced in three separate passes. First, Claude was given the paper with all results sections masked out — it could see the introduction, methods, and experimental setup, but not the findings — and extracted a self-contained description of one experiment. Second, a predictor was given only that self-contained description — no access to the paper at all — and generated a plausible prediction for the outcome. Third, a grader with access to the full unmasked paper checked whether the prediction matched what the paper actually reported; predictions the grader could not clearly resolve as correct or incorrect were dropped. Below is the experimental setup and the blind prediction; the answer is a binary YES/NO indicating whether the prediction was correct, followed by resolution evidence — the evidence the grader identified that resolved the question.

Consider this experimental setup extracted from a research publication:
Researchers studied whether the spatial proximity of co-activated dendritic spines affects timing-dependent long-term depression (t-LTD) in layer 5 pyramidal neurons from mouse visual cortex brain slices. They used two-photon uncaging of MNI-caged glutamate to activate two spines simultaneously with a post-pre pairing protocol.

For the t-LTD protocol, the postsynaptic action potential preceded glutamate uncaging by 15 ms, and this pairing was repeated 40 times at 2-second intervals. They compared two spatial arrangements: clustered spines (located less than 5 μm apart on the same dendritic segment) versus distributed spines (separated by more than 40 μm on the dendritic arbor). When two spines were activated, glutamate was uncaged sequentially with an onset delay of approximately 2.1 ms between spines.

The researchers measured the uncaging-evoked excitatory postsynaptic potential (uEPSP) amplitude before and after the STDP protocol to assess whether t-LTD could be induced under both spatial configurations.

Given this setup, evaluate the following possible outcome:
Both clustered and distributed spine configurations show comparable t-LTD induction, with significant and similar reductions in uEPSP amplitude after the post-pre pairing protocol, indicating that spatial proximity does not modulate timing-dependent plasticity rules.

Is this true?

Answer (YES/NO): NO